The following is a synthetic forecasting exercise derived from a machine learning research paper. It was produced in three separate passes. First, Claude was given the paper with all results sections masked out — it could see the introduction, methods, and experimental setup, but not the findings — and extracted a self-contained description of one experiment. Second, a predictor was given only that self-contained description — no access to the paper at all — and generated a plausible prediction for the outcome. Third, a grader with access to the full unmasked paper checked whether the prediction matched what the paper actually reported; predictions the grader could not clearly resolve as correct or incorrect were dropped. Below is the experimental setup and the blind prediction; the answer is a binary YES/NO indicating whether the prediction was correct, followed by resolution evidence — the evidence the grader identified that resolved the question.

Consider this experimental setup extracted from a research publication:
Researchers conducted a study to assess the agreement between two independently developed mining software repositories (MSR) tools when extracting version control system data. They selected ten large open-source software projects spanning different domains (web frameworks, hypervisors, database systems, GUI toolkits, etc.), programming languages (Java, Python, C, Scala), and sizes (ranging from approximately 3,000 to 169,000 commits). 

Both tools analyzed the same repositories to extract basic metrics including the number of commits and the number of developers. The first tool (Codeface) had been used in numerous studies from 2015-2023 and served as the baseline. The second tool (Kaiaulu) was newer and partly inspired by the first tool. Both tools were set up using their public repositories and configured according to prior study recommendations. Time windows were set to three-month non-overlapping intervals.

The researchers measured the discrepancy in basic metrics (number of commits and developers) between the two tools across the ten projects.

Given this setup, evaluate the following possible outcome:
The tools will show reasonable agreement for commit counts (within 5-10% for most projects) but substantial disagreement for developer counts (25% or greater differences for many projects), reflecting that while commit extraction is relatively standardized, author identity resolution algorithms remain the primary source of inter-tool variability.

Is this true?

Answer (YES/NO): NO